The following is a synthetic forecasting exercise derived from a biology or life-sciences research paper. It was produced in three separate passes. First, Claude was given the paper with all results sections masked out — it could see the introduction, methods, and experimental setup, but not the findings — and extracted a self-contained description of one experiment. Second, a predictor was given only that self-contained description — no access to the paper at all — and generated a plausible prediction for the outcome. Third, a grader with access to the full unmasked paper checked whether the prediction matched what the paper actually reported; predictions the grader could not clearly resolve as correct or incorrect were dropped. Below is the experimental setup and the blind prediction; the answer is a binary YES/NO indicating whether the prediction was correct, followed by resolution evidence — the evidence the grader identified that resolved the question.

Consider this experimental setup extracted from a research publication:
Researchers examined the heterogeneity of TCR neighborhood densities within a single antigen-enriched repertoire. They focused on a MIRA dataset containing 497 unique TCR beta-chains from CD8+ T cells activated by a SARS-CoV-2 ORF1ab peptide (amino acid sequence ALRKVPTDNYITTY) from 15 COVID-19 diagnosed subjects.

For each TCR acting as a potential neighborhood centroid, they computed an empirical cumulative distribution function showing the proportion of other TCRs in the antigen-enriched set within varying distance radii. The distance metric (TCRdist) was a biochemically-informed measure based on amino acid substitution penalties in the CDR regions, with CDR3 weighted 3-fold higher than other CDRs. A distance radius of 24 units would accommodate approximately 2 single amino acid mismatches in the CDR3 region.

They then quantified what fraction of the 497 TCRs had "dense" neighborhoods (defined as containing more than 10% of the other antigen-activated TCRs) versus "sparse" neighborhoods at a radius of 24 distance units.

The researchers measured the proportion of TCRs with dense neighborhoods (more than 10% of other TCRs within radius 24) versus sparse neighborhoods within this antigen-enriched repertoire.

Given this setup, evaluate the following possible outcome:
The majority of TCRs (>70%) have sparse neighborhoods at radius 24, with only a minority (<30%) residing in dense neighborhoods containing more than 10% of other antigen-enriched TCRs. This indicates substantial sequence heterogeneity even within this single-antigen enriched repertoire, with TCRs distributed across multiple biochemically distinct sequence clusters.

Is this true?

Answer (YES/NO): YES